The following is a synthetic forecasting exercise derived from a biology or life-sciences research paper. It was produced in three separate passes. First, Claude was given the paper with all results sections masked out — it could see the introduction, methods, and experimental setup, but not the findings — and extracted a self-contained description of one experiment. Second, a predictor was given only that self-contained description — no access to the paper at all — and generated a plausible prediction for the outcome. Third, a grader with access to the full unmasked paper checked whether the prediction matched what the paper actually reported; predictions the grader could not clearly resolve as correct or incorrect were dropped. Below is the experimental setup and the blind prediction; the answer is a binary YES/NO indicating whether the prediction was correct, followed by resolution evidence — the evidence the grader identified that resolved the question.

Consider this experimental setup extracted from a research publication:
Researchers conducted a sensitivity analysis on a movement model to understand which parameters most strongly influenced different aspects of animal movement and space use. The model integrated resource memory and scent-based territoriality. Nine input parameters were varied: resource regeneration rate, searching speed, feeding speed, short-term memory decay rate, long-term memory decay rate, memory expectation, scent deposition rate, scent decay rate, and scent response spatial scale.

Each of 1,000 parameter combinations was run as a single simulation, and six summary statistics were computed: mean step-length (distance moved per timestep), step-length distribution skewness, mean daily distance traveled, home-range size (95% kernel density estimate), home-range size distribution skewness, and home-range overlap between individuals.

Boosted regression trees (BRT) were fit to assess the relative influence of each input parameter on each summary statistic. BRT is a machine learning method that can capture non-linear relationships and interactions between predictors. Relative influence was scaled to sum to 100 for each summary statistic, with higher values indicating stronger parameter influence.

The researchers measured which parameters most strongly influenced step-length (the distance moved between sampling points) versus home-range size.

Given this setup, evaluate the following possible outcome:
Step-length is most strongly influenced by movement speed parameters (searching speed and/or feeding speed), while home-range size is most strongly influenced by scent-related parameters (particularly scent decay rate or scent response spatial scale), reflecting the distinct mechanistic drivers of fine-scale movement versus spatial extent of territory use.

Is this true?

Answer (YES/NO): NO